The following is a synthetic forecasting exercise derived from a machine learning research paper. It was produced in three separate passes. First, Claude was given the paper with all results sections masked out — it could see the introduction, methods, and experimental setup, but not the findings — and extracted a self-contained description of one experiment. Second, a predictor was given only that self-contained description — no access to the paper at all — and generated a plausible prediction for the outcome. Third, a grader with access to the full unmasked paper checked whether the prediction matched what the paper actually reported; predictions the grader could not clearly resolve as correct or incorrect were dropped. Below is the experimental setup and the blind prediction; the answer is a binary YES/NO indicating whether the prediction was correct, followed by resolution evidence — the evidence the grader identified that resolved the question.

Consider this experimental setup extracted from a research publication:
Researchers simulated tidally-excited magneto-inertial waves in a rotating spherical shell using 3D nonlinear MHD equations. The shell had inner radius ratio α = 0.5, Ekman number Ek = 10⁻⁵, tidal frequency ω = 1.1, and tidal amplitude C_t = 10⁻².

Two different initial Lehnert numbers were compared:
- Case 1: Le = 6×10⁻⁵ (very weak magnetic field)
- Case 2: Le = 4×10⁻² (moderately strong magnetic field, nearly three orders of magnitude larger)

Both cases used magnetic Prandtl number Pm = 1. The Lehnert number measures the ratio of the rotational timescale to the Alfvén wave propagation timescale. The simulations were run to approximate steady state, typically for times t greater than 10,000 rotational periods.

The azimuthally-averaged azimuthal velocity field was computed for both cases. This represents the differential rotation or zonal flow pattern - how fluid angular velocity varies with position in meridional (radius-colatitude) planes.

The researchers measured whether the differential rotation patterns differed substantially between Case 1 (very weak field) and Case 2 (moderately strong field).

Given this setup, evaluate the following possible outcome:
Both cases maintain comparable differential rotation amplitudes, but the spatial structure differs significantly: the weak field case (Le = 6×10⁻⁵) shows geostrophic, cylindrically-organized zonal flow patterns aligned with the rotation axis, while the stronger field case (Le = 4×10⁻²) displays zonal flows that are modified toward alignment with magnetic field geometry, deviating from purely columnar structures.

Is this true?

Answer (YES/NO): NO